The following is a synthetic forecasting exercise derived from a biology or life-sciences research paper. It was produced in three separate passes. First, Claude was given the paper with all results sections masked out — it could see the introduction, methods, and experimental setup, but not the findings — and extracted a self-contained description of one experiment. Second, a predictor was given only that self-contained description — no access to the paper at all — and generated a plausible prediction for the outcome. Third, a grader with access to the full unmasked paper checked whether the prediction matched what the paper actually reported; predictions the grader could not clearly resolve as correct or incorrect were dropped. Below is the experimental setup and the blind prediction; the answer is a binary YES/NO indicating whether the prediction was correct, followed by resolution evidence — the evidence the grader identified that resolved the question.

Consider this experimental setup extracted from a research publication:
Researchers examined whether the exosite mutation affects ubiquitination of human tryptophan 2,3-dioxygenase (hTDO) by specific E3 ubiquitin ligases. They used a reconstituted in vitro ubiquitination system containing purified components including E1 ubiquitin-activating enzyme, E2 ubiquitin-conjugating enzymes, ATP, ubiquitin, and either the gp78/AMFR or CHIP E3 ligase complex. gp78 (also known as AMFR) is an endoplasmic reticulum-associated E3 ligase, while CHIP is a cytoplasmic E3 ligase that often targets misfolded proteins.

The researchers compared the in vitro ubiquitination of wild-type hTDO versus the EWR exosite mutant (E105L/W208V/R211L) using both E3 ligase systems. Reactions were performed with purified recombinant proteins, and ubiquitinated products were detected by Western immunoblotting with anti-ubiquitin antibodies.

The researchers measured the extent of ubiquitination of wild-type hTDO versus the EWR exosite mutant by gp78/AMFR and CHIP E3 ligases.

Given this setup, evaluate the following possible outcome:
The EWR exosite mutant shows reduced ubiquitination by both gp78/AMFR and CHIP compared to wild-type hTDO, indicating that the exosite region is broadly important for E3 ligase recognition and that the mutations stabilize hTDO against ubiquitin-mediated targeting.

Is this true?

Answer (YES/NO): NO